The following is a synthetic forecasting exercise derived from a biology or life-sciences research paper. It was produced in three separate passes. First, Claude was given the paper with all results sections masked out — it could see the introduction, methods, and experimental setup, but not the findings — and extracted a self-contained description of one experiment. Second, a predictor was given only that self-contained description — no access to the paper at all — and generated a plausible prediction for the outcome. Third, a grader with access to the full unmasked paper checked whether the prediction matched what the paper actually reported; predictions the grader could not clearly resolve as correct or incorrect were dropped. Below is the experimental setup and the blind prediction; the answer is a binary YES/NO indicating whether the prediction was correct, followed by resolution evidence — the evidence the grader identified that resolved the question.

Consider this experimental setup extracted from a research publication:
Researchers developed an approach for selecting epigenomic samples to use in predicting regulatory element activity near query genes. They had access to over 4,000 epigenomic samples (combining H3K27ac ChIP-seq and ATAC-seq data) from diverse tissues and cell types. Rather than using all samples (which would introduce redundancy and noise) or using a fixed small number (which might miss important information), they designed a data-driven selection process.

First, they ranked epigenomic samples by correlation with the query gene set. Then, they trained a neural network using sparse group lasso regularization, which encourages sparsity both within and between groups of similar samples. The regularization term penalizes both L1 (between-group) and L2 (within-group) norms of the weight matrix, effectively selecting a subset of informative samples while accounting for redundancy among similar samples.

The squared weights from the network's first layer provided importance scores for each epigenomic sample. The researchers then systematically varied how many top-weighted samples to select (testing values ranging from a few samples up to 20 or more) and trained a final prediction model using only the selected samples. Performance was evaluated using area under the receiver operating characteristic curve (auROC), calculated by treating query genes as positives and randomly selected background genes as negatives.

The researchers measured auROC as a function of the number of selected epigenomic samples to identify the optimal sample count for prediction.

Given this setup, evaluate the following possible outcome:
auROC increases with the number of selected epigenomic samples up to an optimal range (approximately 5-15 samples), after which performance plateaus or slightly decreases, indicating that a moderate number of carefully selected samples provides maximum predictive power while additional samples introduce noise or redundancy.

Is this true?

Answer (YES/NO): YES